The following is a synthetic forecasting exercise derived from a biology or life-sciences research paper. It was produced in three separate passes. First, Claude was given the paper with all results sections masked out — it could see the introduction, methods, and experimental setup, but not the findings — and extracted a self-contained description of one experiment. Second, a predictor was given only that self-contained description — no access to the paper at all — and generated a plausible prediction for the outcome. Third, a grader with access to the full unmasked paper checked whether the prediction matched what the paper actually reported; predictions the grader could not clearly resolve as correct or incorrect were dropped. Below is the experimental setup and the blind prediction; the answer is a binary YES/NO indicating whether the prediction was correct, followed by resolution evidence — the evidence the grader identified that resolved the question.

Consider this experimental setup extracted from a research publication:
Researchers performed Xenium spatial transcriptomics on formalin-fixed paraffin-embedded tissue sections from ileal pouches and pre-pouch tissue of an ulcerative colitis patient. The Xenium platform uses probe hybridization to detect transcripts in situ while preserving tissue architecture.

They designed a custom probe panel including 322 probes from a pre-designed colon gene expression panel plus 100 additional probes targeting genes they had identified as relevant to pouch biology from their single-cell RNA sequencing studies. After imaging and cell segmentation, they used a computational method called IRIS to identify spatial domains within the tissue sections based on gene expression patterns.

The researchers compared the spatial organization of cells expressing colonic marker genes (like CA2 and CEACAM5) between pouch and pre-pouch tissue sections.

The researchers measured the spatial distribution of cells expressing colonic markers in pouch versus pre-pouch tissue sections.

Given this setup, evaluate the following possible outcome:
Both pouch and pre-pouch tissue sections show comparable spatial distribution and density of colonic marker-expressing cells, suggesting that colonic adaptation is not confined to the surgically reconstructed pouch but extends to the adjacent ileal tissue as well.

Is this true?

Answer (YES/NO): NO